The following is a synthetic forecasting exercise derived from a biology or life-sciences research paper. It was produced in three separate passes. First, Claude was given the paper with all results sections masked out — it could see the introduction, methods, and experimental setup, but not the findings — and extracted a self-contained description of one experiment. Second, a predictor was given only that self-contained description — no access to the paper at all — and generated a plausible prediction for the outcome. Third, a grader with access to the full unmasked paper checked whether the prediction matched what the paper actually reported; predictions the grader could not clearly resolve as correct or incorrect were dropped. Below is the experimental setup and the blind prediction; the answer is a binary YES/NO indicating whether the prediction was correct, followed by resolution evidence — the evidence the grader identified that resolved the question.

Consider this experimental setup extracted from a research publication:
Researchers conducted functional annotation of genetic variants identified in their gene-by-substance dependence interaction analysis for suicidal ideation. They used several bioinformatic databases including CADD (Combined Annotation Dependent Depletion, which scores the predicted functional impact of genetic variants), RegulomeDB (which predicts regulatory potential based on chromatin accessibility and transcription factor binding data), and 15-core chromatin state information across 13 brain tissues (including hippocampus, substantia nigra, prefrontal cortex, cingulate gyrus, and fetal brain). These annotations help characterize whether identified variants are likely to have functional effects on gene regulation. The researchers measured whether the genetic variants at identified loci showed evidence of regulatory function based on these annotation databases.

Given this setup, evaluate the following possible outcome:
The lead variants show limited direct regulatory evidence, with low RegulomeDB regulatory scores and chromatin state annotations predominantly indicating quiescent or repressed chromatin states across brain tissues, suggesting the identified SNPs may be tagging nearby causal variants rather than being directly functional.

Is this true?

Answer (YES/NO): NO